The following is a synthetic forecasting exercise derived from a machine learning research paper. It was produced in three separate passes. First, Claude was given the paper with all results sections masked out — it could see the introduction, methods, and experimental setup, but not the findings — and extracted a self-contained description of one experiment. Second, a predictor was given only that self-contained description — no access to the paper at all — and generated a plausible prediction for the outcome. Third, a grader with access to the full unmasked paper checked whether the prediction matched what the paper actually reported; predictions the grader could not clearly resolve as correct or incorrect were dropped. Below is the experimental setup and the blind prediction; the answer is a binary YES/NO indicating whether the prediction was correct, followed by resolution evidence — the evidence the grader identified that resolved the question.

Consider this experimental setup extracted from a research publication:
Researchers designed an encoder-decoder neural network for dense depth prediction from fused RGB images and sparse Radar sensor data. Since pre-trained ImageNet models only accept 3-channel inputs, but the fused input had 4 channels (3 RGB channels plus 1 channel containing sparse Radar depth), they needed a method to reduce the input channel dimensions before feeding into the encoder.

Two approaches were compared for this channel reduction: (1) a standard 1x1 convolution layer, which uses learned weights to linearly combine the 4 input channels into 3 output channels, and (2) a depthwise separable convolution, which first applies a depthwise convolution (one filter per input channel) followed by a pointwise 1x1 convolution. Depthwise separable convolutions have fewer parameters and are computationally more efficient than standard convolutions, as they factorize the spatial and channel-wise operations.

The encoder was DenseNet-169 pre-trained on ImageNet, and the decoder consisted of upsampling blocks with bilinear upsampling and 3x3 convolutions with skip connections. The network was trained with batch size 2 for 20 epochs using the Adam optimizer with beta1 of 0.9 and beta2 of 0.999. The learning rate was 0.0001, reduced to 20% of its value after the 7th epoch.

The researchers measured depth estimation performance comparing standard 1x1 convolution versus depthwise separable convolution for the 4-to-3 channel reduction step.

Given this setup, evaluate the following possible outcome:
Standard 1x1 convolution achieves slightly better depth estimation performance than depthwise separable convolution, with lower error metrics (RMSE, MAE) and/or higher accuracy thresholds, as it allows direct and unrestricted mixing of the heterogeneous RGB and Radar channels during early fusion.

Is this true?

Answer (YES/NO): NO